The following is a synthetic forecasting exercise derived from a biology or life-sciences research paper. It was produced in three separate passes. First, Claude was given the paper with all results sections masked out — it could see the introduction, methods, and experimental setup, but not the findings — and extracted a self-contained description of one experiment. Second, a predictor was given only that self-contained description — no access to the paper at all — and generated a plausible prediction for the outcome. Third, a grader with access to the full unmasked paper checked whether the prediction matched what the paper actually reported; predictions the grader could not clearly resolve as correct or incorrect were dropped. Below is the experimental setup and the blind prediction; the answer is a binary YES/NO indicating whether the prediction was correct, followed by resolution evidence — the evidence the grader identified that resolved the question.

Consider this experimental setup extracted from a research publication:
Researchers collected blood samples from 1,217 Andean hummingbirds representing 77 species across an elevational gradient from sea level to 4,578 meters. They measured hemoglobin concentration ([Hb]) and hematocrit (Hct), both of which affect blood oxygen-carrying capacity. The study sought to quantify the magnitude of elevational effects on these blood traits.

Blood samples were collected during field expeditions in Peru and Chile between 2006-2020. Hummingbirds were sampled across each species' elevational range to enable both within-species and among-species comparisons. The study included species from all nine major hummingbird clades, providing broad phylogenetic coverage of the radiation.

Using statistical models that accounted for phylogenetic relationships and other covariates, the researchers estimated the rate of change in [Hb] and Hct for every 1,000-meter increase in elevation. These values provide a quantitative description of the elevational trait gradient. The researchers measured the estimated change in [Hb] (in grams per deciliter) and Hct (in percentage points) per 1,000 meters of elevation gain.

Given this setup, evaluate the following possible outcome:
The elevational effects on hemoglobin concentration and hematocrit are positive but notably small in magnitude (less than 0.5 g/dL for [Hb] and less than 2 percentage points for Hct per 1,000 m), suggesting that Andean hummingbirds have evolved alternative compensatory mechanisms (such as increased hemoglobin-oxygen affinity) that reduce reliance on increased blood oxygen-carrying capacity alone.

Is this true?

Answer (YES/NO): YES